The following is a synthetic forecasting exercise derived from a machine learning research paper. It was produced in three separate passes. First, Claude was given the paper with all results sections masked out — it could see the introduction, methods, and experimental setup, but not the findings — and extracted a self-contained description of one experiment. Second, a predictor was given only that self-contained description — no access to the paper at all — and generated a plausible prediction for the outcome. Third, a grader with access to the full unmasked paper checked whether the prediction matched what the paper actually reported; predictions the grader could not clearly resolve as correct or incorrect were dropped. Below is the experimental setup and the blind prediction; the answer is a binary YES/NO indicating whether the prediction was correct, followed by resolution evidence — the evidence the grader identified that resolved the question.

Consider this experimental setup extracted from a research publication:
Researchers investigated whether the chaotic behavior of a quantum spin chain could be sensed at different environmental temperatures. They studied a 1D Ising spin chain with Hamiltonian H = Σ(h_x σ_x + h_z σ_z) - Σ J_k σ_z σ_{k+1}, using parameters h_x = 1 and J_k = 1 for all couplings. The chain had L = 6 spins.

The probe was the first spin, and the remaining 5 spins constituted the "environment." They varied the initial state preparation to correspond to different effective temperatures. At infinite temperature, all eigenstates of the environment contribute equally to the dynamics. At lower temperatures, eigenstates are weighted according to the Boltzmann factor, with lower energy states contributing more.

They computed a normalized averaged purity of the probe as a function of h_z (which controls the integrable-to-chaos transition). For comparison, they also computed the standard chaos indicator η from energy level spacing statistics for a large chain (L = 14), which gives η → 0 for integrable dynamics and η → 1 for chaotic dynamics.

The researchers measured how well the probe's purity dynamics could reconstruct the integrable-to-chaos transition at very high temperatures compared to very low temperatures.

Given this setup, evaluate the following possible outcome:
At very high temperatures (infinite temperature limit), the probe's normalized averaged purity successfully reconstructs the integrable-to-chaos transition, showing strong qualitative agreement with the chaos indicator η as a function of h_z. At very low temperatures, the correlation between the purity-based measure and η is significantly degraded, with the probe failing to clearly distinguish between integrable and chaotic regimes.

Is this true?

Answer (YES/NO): YES